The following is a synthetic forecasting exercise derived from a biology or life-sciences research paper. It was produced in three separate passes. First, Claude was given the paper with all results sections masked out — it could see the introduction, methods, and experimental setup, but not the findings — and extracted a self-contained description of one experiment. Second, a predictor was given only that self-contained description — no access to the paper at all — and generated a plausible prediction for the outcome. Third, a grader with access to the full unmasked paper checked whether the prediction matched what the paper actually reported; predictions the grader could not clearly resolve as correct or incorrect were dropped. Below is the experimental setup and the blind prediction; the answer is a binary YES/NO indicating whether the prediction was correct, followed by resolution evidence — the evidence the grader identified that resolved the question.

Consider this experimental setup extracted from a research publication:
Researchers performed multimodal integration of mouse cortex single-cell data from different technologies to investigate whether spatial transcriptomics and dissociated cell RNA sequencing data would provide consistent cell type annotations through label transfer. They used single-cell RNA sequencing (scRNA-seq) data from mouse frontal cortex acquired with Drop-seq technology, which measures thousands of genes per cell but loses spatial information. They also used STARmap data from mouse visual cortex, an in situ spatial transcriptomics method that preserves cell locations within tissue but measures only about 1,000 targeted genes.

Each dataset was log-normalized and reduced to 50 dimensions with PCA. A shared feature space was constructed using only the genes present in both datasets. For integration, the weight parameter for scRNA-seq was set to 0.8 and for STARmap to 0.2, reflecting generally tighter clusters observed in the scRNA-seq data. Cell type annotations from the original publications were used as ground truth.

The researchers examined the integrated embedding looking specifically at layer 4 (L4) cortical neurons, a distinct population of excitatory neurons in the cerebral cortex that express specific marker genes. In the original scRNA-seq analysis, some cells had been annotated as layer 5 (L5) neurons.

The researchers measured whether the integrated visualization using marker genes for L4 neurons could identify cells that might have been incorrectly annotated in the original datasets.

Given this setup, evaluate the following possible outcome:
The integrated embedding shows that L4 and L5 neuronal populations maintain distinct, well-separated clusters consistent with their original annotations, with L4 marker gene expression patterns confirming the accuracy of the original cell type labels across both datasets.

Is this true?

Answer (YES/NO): NO